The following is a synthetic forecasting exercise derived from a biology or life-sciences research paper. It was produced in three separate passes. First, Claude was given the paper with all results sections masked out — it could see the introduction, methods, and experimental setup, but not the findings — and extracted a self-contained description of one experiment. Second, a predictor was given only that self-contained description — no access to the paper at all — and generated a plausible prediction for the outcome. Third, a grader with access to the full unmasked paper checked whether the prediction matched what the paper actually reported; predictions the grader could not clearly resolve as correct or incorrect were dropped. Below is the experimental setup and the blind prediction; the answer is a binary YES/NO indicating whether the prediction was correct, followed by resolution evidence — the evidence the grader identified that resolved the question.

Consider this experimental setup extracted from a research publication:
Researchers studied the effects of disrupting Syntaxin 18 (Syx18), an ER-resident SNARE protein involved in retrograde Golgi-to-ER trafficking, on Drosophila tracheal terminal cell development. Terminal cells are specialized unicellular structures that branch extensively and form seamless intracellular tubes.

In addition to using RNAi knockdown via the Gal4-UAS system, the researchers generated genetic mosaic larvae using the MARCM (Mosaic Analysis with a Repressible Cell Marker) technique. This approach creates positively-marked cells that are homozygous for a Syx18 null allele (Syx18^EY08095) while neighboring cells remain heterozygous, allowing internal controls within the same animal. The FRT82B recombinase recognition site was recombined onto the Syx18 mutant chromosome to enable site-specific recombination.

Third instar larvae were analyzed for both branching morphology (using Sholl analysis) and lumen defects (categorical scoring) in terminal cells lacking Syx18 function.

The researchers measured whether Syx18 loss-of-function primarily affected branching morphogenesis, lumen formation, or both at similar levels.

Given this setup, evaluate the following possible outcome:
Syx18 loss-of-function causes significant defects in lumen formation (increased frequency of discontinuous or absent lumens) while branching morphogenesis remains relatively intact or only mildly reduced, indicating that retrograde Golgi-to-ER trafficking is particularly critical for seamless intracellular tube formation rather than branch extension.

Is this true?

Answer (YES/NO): NO